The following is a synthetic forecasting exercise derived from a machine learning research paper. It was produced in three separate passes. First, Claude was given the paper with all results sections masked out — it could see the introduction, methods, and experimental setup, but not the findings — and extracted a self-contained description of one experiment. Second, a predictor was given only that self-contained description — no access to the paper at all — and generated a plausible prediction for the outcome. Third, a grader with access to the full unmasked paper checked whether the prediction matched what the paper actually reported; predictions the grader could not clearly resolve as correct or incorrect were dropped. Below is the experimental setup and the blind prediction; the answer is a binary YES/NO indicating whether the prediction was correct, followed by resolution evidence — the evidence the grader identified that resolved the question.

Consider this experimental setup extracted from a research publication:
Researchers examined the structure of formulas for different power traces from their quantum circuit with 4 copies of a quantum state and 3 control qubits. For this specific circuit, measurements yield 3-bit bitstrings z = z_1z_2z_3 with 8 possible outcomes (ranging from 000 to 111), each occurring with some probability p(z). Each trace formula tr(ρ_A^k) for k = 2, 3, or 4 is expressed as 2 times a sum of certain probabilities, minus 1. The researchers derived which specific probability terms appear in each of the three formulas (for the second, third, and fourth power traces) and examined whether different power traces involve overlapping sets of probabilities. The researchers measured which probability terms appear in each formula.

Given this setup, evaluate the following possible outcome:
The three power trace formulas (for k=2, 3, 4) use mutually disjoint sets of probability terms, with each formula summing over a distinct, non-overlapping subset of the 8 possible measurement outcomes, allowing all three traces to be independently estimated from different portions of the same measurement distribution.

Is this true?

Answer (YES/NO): NO